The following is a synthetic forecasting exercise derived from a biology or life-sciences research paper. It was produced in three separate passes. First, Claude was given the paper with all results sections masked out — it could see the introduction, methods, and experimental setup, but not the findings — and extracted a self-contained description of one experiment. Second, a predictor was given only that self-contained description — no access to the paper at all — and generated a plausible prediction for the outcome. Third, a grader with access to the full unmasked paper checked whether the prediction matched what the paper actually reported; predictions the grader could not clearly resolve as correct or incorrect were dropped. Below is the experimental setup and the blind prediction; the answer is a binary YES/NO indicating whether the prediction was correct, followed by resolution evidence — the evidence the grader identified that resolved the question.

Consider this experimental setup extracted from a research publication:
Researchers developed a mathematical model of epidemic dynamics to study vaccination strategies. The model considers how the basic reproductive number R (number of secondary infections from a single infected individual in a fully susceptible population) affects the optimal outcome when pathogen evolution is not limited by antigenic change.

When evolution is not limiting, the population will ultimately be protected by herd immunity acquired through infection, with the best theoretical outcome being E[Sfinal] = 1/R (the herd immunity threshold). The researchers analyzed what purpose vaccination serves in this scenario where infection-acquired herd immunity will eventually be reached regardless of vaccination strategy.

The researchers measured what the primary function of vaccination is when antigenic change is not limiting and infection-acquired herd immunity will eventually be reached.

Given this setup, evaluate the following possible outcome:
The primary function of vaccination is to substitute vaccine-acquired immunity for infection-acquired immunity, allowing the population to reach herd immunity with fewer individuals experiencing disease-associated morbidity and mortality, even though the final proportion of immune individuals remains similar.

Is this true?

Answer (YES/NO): NO